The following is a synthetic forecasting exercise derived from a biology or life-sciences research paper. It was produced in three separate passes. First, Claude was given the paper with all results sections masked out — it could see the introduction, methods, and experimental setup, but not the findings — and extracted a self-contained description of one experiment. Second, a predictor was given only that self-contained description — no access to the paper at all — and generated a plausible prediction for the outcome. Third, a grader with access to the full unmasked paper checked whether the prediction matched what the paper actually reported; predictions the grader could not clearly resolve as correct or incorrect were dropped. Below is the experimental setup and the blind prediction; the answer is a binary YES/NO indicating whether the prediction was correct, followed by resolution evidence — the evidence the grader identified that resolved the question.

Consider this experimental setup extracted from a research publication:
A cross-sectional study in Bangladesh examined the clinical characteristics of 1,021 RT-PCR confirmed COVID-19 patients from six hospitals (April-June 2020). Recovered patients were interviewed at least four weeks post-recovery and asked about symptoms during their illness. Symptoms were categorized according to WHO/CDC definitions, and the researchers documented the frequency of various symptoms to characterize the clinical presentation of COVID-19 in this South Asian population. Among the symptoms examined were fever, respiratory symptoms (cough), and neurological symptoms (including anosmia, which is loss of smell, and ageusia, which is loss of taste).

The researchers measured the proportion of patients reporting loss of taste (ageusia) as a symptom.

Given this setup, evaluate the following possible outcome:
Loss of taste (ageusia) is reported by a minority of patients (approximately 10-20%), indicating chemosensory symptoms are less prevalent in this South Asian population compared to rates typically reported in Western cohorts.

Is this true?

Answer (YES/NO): NO